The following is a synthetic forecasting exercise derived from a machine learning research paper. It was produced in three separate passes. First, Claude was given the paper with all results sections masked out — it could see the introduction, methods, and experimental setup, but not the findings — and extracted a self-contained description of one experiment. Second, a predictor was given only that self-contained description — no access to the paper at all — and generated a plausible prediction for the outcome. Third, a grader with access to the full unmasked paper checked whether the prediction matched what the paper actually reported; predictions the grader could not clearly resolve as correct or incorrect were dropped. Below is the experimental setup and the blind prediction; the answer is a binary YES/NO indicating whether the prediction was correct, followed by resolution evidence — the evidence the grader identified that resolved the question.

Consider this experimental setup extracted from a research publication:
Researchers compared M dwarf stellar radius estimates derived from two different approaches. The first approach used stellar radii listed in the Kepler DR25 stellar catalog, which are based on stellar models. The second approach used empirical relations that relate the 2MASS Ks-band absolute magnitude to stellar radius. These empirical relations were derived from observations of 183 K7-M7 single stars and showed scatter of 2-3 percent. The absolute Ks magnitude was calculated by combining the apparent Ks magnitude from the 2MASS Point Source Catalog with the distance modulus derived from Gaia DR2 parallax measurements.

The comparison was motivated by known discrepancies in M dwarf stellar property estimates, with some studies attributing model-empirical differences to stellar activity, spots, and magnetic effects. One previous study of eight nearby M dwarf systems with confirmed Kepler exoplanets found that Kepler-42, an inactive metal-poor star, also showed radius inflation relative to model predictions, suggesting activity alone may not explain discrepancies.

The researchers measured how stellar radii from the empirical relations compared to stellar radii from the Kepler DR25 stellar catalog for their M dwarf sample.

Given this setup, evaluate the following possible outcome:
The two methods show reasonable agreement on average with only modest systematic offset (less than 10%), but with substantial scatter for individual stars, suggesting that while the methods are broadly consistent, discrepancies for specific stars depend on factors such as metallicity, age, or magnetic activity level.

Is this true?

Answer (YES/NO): NO